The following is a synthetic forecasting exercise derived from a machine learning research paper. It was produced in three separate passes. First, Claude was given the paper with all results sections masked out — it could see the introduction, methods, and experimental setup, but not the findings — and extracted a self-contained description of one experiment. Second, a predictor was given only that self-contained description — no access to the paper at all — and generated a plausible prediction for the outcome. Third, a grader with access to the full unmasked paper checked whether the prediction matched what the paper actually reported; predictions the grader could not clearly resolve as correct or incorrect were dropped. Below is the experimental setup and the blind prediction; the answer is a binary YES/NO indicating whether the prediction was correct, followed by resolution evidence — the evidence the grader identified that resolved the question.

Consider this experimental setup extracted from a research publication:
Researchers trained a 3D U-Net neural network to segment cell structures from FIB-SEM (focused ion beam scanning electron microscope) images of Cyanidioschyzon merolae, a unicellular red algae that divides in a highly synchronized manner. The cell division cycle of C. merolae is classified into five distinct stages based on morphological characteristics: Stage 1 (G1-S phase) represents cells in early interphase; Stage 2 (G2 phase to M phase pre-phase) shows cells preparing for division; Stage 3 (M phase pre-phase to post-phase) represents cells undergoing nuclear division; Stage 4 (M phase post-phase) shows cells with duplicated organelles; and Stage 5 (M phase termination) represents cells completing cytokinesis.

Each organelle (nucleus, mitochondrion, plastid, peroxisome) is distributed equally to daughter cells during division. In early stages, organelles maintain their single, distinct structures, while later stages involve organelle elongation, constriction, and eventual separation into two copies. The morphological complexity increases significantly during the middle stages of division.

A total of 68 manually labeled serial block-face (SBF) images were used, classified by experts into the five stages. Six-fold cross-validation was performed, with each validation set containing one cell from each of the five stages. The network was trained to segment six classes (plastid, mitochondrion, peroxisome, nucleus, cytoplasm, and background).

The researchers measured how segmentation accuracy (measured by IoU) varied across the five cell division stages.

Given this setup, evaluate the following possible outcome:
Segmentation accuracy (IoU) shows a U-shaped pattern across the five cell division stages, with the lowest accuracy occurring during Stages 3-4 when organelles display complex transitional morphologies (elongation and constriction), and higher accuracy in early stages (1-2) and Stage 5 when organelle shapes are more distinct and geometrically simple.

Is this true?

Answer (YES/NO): NO